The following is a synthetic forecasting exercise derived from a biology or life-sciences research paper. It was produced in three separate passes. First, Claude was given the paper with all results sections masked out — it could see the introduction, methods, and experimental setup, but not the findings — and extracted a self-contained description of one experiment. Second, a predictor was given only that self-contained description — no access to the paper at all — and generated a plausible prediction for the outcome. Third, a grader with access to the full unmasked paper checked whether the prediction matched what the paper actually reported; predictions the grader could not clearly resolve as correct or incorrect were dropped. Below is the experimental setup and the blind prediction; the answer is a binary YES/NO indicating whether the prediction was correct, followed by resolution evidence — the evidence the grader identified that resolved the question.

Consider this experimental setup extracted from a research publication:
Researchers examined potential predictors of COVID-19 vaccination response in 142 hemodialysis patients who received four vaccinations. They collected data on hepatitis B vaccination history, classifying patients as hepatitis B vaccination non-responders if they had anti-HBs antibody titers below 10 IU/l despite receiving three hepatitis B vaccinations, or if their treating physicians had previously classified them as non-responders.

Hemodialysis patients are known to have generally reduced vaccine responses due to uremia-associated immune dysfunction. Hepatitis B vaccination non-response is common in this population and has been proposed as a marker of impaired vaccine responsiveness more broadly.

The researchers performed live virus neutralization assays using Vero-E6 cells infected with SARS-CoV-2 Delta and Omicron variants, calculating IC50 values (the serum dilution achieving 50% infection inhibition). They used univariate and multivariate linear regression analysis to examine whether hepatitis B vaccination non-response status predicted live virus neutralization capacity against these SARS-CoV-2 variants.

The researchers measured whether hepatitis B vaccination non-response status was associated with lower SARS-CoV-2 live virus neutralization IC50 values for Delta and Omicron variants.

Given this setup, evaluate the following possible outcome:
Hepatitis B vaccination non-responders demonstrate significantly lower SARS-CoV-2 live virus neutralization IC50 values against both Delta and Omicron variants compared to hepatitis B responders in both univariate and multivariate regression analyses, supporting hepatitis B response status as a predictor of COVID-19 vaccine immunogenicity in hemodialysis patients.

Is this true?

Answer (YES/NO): NO